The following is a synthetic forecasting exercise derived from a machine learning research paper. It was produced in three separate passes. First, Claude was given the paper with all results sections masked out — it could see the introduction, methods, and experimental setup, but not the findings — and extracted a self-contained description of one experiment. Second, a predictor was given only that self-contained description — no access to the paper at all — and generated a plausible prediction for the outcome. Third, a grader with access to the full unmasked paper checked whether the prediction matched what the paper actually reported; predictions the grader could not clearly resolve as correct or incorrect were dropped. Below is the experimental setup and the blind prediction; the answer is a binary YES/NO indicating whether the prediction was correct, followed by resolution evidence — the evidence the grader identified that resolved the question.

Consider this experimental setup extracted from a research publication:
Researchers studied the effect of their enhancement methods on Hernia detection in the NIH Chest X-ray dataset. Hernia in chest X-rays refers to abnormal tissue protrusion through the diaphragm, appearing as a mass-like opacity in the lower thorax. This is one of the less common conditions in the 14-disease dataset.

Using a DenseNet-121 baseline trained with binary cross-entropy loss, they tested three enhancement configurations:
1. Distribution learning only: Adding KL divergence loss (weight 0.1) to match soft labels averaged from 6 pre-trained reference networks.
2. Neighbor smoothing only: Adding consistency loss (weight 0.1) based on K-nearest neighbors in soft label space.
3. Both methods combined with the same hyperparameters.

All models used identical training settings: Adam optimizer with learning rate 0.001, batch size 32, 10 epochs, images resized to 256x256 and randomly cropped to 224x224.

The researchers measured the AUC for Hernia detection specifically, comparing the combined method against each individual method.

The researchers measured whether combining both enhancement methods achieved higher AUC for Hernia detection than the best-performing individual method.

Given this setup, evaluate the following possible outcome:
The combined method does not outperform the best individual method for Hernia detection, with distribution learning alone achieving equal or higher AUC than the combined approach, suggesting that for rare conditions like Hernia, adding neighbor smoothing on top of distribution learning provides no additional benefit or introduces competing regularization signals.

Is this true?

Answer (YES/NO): YES